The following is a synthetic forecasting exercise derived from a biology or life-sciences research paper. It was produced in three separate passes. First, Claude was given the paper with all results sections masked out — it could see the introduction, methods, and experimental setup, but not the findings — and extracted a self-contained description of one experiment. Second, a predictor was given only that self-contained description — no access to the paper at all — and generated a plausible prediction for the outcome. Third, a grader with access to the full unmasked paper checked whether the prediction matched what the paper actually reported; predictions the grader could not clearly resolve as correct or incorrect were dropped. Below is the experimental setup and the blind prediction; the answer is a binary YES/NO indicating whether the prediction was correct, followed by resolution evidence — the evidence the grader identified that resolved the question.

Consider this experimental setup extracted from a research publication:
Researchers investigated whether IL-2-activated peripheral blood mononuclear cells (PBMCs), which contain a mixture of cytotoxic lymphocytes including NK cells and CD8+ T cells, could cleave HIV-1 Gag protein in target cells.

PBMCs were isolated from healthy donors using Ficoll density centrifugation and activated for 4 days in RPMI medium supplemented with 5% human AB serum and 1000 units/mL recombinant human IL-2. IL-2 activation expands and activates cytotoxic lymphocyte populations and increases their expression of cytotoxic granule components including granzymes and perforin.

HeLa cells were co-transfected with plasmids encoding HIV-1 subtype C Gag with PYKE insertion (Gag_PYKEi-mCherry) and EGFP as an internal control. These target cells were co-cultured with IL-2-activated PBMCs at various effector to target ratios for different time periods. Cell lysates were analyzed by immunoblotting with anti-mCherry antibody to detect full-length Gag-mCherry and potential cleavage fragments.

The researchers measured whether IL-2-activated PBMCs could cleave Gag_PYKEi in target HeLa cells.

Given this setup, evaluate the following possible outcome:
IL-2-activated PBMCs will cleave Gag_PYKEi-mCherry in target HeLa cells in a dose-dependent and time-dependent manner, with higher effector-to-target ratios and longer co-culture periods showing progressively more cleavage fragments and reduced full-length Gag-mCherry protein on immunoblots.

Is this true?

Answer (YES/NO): NO